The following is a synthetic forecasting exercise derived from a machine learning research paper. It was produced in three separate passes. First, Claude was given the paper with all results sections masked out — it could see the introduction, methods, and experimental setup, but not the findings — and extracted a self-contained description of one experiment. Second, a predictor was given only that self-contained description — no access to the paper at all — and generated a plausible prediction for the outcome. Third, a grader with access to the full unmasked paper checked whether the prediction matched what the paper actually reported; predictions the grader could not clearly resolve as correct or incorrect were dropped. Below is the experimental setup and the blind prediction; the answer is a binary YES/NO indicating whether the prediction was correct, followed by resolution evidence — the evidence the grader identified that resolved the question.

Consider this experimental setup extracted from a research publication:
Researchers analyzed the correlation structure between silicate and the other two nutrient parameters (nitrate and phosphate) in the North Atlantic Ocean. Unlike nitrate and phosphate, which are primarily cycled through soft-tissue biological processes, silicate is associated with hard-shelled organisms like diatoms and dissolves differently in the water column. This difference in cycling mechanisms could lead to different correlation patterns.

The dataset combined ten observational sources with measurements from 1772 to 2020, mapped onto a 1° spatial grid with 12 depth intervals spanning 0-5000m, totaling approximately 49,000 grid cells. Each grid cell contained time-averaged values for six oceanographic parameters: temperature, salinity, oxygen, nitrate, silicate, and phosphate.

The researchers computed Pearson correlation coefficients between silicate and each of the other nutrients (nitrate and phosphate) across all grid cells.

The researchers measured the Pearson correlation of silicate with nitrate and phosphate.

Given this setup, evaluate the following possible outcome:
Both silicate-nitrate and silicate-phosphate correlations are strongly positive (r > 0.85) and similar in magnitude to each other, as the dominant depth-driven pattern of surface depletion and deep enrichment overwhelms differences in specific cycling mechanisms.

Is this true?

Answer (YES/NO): NO